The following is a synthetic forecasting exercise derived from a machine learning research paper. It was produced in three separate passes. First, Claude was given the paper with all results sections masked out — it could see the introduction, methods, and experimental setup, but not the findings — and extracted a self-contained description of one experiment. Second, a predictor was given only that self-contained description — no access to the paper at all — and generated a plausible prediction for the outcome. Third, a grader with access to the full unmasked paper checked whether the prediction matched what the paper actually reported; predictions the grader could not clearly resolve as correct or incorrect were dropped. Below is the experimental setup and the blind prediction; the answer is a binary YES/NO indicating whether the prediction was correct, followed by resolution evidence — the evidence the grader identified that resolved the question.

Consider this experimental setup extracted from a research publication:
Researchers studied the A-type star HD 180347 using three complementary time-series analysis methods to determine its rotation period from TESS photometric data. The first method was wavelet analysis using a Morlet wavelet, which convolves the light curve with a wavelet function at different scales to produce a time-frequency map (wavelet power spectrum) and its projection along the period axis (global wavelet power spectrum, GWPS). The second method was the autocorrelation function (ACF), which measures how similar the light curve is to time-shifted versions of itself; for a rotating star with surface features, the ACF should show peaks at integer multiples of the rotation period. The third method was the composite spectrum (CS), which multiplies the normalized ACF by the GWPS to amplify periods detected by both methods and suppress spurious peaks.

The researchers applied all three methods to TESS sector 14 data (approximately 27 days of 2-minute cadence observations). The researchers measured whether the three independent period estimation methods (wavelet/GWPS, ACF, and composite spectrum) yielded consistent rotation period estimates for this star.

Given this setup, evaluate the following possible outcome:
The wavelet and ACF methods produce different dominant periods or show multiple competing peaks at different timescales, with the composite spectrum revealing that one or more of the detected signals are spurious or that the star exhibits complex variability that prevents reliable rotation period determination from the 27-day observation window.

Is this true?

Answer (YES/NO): NO